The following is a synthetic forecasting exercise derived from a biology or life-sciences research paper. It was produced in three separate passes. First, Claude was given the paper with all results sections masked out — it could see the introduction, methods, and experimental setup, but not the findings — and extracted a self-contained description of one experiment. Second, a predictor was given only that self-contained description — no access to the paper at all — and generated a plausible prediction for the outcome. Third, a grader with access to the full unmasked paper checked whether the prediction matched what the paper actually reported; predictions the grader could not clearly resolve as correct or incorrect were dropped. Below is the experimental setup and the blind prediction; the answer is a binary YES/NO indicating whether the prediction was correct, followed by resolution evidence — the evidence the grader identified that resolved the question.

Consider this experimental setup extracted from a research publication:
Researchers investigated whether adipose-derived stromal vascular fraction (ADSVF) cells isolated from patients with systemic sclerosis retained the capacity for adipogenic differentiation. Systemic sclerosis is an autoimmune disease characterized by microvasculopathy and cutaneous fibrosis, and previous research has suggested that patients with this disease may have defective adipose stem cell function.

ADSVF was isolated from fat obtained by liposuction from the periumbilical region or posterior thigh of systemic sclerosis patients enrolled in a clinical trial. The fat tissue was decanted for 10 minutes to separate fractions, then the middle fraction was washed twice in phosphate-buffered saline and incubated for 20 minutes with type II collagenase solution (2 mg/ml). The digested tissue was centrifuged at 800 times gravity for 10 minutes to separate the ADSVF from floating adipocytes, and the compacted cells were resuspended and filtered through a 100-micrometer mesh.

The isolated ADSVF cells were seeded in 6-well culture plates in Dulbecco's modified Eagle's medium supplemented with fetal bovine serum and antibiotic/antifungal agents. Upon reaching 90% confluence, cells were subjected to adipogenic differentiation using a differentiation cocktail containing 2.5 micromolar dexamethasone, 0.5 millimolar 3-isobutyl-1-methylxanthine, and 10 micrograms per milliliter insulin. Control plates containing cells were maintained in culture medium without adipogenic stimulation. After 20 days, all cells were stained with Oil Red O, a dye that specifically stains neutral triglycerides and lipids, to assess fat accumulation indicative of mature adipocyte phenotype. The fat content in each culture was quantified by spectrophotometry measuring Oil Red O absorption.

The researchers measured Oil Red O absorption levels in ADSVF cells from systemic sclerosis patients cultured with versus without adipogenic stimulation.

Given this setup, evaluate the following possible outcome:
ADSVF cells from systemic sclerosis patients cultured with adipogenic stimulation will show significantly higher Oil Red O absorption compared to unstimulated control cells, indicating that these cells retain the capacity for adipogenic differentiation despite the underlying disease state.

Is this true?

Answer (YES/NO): YES